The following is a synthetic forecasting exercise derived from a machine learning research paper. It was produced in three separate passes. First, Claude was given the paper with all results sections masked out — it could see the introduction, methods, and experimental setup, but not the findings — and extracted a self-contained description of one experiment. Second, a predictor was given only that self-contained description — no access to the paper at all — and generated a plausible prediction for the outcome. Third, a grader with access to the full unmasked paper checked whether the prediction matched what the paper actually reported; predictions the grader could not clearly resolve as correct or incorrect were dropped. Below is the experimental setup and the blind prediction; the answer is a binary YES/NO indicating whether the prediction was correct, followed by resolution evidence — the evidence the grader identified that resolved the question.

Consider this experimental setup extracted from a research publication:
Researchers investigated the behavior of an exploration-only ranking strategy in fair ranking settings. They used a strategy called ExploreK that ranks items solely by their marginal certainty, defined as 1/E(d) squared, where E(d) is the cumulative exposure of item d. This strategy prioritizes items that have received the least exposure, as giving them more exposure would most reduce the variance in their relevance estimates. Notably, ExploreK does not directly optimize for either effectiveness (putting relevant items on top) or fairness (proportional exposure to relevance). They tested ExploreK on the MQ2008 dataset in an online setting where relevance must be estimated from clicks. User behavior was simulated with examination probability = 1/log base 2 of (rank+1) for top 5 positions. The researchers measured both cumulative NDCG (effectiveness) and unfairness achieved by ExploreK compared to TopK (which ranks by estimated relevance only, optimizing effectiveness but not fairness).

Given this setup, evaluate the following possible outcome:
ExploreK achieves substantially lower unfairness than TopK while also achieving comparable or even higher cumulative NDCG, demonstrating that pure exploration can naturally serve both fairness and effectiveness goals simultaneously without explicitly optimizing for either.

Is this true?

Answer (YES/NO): NO